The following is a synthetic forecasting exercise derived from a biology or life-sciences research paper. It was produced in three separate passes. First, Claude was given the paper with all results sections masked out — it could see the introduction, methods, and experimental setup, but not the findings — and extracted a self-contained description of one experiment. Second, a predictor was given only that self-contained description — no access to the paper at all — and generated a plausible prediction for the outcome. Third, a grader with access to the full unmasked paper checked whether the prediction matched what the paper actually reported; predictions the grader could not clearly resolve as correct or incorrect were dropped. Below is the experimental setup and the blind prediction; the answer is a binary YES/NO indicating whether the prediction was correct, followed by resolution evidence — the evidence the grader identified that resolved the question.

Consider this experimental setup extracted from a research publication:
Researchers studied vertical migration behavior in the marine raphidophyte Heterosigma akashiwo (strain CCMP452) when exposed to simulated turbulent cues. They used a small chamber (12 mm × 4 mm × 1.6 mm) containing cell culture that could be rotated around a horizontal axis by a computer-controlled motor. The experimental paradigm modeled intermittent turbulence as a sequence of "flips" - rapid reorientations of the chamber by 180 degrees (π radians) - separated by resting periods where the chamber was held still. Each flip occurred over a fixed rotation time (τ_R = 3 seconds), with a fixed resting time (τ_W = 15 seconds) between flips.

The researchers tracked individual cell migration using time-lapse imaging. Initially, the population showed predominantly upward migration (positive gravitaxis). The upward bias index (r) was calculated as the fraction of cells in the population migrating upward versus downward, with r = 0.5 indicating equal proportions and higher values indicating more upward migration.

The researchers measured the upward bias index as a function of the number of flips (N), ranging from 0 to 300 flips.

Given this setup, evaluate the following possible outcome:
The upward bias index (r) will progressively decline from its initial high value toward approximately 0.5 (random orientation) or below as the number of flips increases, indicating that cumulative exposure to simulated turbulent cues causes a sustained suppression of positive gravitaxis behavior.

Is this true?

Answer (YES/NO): NO